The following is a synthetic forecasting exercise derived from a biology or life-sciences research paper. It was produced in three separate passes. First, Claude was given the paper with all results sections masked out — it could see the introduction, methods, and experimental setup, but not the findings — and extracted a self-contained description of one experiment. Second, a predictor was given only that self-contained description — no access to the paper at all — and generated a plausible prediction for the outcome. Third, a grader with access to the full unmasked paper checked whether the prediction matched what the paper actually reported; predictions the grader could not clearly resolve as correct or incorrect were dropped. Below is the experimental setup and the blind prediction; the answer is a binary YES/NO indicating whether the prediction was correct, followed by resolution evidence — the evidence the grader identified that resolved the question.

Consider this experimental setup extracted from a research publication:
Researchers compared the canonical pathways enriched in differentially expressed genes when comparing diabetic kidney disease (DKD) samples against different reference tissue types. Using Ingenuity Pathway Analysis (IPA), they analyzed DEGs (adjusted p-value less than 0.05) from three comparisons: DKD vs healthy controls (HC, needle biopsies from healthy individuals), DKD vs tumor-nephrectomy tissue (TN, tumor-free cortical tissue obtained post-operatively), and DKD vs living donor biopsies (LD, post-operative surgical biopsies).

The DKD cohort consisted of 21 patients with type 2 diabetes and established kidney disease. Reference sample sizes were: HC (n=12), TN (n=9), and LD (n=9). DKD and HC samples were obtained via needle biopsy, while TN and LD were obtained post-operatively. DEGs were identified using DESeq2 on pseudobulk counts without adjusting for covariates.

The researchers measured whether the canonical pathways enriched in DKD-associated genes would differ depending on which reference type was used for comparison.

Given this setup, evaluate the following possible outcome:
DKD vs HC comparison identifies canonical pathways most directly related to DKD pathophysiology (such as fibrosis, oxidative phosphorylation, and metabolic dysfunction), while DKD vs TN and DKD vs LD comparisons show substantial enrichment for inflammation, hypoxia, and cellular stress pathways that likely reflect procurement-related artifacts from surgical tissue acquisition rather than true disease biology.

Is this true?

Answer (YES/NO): NO